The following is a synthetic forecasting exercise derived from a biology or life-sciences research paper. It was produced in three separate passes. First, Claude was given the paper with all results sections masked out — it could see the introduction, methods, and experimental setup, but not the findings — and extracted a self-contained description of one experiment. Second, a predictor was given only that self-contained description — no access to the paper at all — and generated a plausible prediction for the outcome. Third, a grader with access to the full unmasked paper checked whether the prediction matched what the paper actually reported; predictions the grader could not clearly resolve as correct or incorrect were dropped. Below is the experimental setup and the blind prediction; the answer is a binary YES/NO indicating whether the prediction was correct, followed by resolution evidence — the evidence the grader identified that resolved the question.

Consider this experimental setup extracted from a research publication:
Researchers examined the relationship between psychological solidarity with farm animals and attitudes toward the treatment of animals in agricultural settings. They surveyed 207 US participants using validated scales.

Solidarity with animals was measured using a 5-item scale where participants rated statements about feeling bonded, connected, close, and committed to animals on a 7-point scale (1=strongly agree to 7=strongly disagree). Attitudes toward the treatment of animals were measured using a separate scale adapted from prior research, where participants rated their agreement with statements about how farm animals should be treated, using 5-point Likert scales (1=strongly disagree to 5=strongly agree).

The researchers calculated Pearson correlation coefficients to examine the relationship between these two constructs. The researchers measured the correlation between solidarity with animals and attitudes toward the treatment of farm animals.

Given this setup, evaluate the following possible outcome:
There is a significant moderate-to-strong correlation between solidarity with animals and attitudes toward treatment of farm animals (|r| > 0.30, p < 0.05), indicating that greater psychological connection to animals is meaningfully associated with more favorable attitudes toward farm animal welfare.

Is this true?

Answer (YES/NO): NO